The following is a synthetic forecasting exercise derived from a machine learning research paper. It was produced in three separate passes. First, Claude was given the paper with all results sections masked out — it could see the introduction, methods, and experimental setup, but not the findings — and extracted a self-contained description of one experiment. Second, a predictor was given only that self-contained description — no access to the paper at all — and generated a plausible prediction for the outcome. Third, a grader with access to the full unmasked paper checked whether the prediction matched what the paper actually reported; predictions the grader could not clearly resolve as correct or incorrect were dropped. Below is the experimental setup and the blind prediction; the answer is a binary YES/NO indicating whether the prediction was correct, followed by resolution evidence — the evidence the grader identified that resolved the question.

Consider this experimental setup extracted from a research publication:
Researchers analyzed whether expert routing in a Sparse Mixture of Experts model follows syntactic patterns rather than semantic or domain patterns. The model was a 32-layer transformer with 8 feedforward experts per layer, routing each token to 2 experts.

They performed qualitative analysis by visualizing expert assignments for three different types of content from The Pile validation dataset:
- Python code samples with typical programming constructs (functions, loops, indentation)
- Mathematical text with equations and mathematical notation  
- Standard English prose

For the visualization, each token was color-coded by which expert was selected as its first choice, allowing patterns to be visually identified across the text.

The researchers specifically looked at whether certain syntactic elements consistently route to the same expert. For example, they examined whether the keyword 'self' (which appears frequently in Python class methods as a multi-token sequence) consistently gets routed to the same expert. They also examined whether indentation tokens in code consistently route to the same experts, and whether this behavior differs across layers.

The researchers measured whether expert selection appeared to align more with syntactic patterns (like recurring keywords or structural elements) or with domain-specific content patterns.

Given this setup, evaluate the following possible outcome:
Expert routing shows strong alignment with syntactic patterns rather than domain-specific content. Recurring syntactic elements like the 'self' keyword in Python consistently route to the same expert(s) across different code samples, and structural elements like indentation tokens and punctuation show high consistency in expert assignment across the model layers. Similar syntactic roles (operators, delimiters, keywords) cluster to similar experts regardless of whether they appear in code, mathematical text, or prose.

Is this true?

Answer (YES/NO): YES